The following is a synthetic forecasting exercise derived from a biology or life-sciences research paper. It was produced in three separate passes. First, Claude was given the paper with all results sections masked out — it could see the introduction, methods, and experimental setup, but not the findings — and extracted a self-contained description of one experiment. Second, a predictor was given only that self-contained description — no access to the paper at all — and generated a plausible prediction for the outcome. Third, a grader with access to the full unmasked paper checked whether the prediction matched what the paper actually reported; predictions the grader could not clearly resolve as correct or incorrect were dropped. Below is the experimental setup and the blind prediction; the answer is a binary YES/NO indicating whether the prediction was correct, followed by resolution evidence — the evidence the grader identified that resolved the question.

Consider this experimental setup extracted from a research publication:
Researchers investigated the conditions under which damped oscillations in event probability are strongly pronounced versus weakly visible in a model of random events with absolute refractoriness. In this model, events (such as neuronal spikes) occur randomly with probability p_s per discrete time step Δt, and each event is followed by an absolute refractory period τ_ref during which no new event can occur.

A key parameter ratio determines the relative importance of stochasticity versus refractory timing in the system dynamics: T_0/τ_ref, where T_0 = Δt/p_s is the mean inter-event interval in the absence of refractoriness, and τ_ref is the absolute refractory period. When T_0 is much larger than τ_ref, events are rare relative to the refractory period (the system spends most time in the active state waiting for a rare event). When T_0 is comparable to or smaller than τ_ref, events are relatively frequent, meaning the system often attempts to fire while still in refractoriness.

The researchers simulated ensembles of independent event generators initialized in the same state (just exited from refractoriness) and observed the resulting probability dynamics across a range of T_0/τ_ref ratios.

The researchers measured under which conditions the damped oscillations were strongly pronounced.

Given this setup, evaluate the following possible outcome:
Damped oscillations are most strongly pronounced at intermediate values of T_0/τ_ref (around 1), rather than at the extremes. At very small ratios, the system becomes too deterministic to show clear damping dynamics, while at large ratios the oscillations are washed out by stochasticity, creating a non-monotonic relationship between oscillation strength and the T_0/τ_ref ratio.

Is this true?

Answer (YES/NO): NO